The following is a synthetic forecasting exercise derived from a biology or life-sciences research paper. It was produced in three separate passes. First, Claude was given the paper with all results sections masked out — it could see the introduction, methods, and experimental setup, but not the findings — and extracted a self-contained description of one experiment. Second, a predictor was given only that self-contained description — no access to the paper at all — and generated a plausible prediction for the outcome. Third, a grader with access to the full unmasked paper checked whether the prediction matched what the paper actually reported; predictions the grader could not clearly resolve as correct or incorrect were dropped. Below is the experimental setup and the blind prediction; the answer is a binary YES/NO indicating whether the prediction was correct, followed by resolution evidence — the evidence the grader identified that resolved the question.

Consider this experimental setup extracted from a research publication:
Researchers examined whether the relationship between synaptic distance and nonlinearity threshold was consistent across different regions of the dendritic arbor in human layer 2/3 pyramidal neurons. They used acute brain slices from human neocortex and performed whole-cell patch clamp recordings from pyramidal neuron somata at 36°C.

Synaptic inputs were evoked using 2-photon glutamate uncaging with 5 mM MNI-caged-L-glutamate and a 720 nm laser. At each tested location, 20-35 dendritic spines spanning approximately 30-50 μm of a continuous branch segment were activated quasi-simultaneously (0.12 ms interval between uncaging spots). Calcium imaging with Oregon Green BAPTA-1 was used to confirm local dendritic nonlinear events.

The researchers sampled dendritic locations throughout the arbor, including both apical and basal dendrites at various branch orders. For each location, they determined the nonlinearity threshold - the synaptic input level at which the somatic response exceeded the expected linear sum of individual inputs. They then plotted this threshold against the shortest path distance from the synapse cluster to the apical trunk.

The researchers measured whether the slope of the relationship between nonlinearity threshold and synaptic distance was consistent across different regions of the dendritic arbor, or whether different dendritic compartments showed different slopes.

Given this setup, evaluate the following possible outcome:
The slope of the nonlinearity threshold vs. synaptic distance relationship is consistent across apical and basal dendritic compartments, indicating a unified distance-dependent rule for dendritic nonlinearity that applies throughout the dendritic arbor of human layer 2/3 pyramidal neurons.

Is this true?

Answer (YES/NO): YES